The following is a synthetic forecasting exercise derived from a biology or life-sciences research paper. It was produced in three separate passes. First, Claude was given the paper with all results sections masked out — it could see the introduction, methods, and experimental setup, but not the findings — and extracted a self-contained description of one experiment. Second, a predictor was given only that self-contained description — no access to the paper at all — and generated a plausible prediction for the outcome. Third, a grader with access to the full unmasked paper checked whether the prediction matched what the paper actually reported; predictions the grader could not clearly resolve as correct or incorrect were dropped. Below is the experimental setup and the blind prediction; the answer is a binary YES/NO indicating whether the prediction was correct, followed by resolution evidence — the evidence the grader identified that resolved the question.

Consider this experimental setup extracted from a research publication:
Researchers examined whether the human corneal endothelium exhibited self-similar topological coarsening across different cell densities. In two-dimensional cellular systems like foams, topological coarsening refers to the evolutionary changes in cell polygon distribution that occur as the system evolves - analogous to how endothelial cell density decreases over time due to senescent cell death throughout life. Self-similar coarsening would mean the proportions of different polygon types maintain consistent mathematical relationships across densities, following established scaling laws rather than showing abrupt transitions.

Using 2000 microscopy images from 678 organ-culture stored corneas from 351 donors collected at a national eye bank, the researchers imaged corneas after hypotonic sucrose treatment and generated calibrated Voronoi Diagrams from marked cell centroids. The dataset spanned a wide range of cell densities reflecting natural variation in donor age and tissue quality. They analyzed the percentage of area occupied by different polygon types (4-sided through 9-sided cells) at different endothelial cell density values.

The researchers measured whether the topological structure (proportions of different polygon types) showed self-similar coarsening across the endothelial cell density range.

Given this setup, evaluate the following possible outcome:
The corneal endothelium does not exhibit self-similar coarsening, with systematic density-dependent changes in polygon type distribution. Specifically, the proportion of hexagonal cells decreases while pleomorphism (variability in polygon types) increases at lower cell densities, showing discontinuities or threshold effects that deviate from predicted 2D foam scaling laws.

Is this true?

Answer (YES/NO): NO